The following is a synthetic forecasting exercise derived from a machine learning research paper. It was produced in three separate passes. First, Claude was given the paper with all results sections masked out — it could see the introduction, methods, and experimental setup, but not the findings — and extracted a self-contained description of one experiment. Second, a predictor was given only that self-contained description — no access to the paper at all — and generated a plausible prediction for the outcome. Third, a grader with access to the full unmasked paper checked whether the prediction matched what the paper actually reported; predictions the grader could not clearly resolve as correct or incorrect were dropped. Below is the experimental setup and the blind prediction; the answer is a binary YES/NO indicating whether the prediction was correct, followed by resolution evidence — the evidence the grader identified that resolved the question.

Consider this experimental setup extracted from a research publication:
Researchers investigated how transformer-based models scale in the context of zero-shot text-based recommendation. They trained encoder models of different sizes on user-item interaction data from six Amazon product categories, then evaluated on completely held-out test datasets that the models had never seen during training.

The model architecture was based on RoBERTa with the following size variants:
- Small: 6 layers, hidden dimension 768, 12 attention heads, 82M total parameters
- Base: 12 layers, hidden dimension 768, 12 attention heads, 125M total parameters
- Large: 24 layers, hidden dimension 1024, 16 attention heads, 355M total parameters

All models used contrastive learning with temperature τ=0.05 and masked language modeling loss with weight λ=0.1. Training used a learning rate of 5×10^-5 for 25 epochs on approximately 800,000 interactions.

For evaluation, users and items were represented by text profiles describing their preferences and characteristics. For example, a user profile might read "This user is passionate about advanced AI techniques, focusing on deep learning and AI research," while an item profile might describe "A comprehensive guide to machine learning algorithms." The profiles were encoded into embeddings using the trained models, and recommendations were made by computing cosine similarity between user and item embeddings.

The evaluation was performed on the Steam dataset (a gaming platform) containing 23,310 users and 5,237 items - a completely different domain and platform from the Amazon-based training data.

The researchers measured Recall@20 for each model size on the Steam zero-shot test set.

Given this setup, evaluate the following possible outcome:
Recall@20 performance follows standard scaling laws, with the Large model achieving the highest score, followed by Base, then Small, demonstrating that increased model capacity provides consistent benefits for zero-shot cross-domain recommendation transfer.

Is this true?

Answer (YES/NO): YES